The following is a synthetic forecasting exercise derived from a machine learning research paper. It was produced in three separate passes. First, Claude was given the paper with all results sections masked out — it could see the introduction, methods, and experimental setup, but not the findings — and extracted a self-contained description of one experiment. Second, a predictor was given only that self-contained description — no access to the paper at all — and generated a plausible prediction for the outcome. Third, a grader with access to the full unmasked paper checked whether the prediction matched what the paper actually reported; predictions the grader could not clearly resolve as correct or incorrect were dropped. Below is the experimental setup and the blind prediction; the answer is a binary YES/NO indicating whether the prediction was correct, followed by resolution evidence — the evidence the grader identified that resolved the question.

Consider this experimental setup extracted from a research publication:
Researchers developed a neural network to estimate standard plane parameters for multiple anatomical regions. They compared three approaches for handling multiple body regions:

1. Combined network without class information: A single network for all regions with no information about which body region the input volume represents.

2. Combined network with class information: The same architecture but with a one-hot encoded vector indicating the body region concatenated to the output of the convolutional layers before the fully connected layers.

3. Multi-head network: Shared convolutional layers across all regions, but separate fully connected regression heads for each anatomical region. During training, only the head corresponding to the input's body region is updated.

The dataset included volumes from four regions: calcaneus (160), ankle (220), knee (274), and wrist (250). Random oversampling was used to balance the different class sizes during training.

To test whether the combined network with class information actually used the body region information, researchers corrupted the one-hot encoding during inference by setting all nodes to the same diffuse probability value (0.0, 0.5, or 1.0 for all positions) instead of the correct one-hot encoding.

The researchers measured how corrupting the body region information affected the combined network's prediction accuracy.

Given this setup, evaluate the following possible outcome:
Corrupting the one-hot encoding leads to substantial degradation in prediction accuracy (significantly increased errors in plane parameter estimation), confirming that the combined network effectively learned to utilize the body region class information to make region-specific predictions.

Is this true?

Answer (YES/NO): NO